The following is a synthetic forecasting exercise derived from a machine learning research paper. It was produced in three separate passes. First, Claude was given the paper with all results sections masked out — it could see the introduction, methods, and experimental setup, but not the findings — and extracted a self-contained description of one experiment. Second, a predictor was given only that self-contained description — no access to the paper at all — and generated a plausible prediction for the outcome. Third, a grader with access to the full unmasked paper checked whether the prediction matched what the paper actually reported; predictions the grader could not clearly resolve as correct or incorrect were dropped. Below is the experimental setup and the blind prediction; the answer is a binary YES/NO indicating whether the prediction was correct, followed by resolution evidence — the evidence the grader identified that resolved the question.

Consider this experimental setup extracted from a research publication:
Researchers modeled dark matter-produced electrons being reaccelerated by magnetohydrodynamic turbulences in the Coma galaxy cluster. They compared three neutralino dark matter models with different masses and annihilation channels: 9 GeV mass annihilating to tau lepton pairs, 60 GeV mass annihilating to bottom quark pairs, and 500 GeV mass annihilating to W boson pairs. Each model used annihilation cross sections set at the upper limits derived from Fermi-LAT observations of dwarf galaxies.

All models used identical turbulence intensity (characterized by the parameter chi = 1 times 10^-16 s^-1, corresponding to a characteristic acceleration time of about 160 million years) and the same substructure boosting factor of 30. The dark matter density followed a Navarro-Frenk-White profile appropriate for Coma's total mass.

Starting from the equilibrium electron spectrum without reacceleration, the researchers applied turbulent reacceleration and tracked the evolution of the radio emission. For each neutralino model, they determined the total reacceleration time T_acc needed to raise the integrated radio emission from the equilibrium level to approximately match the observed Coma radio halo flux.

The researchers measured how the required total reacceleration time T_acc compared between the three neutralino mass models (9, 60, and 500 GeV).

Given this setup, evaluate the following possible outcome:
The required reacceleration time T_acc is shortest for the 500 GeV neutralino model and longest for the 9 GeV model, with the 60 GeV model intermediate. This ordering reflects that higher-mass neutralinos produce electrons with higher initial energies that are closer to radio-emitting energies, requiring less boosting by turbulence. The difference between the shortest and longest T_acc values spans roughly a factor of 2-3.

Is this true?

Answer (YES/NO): NO